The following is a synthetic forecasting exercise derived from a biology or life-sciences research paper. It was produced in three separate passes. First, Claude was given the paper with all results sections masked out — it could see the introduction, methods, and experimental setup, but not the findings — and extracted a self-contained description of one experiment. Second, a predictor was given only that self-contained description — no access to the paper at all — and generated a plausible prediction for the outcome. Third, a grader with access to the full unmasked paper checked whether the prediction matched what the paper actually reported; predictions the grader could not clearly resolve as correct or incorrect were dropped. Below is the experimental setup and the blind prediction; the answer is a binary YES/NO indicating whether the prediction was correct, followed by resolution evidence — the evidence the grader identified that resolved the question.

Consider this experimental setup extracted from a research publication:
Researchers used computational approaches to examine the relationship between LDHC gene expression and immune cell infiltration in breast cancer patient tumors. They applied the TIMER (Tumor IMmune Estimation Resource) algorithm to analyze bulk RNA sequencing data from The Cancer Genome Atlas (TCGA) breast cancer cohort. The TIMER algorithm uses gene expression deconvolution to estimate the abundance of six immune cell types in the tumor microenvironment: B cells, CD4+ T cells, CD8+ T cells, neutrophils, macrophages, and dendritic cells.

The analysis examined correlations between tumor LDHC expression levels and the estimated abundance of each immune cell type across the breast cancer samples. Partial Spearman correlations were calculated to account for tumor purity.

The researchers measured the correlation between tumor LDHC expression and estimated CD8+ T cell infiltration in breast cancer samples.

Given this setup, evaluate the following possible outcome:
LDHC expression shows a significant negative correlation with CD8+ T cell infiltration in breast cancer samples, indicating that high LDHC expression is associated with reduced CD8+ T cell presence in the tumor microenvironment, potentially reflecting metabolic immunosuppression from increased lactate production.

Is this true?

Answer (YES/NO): NO